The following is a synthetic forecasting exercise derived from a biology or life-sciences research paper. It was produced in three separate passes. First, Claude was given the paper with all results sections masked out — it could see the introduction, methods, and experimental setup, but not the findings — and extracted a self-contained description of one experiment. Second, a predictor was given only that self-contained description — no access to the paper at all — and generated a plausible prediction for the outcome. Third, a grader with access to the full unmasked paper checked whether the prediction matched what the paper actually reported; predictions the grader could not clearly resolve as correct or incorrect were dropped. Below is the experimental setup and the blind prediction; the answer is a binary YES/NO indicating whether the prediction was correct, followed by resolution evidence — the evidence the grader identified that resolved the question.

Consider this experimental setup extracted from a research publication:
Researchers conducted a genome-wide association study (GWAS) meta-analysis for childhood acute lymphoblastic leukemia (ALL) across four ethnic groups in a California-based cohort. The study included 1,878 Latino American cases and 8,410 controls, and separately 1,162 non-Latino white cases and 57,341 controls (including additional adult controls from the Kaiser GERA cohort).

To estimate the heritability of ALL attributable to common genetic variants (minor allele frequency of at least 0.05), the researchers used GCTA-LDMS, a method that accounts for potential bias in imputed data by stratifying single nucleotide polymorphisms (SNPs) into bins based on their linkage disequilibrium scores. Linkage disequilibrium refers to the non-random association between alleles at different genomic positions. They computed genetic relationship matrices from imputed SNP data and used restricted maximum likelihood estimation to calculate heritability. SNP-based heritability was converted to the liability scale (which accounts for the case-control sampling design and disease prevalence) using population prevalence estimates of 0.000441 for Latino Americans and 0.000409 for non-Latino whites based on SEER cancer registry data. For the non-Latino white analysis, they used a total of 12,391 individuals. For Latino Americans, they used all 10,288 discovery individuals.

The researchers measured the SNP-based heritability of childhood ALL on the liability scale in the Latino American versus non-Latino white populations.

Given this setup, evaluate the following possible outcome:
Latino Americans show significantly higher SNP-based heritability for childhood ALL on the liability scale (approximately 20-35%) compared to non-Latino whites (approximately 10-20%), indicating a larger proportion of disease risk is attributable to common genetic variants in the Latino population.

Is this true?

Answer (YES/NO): NO